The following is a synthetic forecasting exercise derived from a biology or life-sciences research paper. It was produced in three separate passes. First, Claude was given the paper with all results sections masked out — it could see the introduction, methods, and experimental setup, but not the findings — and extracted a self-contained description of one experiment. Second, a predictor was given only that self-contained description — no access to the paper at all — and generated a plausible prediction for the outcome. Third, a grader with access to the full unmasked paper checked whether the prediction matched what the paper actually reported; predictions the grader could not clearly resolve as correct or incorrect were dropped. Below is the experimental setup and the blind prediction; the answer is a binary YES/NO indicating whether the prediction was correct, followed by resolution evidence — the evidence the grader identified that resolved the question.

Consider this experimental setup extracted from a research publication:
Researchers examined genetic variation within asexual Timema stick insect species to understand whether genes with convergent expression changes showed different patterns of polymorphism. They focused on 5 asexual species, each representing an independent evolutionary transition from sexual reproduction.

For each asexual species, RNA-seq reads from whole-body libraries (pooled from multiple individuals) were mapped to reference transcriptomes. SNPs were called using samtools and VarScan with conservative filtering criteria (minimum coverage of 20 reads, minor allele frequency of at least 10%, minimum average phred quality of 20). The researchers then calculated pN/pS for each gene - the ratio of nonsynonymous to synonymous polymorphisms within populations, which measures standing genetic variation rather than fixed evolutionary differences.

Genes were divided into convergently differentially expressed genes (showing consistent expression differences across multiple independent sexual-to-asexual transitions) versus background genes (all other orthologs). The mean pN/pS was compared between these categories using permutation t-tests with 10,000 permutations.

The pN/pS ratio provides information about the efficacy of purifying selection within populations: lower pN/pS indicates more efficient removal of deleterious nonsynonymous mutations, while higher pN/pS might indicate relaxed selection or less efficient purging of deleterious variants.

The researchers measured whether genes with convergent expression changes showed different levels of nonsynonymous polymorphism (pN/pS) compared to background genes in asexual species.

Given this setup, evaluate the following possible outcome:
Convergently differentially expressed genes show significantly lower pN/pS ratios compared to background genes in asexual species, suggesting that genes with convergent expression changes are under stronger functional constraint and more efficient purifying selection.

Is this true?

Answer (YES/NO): NO